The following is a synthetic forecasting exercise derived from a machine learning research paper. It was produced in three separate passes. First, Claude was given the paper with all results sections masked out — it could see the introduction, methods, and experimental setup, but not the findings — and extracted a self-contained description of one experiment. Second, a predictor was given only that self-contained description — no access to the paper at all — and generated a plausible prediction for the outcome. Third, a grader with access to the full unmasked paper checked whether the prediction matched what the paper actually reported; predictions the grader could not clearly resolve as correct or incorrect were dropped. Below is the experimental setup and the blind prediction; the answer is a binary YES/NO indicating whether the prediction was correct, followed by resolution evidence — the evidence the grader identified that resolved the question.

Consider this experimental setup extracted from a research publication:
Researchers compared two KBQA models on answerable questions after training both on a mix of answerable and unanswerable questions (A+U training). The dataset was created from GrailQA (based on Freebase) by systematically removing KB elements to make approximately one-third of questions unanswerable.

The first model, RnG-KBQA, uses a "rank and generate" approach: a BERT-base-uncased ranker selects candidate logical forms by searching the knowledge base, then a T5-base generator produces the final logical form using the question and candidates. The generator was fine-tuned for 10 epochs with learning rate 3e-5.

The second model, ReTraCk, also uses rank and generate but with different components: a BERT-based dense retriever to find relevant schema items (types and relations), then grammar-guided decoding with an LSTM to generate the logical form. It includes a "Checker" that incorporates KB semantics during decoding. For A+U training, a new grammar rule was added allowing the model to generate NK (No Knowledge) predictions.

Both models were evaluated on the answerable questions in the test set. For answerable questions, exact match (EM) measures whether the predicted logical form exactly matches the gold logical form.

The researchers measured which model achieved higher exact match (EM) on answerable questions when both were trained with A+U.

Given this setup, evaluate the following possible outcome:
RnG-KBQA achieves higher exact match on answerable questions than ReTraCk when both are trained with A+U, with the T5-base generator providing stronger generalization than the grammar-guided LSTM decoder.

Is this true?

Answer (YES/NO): YES